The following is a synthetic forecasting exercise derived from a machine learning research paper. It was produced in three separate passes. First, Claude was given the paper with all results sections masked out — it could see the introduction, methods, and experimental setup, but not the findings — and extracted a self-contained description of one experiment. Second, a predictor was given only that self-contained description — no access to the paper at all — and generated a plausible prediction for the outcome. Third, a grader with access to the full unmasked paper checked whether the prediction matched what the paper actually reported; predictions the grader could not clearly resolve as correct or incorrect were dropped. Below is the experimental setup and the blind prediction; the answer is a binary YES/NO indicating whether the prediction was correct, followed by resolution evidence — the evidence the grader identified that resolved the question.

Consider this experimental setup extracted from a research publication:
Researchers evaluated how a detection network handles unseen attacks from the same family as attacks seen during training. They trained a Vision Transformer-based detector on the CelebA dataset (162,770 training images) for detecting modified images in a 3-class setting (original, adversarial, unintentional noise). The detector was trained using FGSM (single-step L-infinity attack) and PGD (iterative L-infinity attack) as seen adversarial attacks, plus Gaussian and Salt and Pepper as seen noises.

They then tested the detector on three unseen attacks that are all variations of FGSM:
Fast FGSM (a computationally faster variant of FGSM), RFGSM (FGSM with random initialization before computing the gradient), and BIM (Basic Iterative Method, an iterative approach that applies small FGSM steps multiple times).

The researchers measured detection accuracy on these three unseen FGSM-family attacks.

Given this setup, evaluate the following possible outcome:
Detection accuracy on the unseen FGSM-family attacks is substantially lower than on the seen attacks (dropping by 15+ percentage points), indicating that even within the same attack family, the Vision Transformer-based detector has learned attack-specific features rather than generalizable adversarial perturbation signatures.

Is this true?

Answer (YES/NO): NO